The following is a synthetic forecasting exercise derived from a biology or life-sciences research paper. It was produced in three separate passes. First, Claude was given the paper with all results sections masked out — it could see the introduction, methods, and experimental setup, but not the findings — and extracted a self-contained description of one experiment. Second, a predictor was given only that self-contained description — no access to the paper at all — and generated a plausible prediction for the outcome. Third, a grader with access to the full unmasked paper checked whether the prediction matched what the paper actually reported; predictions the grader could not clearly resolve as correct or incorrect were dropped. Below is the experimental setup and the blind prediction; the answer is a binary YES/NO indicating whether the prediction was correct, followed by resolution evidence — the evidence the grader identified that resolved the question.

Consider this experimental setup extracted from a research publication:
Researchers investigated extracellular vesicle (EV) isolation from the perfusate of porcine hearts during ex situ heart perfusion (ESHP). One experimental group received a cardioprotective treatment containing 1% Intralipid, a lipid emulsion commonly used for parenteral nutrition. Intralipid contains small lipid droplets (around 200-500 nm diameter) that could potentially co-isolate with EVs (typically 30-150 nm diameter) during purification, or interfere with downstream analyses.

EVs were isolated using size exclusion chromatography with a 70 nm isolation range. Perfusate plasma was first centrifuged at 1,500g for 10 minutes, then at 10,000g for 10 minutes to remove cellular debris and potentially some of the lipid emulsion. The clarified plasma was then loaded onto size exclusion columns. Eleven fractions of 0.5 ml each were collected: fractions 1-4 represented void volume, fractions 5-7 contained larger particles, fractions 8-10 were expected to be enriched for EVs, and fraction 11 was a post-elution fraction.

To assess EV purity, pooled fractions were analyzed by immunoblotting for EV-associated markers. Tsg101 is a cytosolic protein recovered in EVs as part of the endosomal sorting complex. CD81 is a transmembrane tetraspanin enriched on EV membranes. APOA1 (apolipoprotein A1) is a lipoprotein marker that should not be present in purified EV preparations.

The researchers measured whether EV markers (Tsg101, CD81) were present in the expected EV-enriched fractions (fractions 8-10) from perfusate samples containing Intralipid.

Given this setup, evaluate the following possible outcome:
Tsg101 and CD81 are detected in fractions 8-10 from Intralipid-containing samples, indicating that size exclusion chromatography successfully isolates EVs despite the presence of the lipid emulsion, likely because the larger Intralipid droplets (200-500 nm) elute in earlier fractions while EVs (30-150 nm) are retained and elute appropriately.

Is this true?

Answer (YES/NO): YES